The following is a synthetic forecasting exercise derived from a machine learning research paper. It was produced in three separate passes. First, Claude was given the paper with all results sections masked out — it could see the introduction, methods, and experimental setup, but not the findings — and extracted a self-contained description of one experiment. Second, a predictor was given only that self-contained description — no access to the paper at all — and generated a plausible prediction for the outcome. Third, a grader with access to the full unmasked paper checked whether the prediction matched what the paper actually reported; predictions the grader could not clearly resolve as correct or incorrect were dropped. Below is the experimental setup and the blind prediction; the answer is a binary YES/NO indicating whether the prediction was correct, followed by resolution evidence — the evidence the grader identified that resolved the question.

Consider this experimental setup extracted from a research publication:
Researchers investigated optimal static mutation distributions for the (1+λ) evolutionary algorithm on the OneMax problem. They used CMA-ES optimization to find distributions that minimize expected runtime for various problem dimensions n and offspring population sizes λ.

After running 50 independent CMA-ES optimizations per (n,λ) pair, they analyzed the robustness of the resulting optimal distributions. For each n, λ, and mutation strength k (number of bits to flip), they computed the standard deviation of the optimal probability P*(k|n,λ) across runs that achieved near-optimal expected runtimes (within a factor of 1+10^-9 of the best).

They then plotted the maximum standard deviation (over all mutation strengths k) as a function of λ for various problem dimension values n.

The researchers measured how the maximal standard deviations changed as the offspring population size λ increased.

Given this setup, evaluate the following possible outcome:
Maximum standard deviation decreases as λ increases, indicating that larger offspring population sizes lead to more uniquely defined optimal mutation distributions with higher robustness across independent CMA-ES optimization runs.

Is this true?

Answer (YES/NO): NO